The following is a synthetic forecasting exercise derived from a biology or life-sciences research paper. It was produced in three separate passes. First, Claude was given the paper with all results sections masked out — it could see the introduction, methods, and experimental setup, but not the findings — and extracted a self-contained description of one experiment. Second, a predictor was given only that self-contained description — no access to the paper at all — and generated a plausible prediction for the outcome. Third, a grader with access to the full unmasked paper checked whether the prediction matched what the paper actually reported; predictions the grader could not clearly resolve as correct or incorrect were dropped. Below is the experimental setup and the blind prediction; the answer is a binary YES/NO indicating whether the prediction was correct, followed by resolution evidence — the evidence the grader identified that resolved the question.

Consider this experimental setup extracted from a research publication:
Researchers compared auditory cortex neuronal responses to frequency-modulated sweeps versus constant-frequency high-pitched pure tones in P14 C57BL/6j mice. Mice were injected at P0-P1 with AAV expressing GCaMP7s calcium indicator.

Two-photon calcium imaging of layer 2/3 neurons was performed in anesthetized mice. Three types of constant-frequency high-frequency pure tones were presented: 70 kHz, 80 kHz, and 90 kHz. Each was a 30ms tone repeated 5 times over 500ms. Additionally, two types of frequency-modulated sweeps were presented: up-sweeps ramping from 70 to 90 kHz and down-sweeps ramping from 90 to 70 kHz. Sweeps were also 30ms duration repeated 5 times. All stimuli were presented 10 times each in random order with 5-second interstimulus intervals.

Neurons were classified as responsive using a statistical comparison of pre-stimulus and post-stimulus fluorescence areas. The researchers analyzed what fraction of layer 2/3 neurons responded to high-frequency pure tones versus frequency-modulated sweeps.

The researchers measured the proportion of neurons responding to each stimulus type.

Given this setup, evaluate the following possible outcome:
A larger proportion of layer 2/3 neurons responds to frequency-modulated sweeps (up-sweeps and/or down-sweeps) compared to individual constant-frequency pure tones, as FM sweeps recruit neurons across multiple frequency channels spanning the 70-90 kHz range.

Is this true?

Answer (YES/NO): NO